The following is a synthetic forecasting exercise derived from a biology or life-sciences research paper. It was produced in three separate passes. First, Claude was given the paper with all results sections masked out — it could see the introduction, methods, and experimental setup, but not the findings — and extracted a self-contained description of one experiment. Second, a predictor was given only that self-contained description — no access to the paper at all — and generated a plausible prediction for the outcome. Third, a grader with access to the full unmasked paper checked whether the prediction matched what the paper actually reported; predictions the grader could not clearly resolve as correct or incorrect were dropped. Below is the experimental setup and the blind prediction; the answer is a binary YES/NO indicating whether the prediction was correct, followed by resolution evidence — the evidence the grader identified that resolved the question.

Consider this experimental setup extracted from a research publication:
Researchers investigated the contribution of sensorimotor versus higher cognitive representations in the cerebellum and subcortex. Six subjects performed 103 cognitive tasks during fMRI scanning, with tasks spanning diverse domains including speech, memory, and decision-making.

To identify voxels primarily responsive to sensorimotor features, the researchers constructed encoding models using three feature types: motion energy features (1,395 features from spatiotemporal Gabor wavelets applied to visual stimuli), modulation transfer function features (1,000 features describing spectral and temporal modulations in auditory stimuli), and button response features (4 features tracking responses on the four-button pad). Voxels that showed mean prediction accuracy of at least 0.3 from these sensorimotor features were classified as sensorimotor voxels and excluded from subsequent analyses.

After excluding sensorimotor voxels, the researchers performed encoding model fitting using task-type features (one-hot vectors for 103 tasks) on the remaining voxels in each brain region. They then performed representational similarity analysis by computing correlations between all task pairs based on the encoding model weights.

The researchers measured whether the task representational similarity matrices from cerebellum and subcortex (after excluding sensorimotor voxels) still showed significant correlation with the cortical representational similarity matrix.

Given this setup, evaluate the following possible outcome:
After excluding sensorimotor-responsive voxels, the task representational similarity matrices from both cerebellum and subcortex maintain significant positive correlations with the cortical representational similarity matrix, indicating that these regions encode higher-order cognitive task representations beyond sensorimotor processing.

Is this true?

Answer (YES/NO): YES